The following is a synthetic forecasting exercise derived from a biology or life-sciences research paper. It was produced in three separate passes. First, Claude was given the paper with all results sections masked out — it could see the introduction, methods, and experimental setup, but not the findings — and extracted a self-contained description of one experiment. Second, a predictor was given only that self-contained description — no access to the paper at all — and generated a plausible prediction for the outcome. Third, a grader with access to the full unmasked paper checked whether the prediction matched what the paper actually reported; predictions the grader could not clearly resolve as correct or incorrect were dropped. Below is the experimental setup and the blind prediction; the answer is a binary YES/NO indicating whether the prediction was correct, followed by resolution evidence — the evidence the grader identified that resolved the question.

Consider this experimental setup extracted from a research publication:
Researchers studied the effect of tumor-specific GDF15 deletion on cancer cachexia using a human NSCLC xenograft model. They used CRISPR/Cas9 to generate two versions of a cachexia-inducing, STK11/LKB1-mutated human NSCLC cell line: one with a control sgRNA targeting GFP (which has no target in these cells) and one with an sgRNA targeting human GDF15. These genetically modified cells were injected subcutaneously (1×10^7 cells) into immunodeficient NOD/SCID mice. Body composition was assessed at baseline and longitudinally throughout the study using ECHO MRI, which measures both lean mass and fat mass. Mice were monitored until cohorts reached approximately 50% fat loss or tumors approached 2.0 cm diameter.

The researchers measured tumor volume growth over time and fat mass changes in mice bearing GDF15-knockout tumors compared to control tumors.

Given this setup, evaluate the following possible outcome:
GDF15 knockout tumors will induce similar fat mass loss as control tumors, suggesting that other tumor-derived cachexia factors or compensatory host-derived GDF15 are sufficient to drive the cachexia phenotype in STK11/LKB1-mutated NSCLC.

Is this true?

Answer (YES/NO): NO